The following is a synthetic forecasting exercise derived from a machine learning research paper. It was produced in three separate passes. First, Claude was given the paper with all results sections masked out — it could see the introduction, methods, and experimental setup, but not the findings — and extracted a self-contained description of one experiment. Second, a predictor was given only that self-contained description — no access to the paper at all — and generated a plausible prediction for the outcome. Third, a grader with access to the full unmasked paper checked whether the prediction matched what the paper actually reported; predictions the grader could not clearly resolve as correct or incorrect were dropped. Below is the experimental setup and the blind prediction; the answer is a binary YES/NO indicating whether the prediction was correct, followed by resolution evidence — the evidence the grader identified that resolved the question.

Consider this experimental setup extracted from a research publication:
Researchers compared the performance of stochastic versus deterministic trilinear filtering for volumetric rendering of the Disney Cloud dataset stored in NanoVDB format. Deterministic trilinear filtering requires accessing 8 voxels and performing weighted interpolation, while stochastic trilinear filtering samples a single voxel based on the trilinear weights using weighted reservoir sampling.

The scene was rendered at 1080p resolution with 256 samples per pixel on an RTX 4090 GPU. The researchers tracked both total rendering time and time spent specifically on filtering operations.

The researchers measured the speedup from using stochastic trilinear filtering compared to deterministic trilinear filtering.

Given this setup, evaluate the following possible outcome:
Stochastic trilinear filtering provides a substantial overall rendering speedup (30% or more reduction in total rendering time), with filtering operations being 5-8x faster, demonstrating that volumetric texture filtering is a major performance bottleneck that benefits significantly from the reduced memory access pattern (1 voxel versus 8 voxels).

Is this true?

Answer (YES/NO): NO